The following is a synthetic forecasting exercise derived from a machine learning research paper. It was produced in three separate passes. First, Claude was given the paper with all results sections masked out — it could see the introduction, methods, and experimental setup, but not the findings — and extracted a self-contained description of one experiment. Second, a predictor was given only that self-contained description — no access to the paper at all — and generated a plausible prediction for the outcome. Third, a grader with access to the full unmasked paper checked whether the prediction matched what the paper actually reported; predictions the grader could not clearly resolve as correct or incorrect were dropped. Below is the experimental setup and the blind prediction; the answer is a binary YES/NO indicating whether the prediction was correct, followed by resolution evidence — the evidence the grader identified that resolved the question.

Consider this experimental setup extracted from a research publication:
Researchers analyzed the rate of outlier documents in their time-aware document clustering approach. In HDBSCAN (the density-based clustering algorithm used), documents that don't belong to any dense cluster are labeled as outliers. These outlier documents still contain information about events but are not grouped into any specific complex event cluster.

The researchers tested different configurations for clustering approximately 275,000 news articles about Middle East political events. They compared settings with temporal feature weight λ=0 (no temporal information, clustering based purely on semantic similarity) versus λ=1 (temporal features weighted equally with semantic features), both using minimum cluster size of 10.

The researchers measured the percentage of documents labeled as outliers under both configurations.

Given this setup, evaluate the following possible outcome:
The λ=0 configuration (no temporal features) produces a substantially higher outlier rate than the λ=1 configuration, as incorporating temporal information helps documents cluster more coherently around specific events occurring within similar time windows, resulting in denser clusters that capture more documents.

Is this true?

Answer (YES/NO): NO